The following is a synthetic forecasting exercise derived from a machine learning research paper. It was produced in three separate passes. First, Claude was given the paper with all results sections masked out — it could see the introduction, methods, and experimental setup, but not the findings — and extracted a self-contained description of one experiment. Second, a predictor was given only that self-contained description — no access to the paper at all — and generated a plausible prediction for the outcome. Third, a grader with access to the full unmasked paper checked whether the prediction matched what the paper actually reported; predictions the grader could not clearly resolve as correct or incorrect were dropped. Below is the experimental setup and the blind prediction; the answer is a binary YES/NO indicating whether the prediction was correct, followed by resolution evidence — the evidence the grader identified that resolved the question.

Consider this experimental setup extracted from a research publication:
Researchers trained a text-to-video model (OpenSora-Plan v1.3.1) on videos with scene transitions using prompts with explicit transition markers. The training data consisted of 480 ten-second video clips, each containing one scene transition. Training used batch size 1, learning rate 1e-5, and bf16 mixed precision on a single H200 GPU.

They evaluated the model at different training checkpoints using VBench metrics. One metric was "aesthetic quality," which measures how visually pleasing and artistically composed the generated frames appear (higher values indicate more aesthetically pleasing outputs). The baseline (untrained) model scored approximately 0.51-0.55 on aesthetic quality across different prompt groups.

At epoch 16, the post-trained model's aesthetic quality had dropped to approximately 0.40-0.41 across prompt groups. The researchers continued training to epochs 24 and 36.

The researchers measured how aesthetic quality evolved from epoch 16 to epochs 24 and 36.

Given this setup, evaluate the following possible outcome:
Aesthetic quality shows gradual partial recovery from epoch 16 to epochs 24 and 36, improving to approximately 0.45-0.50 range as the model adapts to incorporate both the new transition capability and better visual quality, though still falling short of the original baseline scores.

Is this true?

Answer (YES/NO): NO